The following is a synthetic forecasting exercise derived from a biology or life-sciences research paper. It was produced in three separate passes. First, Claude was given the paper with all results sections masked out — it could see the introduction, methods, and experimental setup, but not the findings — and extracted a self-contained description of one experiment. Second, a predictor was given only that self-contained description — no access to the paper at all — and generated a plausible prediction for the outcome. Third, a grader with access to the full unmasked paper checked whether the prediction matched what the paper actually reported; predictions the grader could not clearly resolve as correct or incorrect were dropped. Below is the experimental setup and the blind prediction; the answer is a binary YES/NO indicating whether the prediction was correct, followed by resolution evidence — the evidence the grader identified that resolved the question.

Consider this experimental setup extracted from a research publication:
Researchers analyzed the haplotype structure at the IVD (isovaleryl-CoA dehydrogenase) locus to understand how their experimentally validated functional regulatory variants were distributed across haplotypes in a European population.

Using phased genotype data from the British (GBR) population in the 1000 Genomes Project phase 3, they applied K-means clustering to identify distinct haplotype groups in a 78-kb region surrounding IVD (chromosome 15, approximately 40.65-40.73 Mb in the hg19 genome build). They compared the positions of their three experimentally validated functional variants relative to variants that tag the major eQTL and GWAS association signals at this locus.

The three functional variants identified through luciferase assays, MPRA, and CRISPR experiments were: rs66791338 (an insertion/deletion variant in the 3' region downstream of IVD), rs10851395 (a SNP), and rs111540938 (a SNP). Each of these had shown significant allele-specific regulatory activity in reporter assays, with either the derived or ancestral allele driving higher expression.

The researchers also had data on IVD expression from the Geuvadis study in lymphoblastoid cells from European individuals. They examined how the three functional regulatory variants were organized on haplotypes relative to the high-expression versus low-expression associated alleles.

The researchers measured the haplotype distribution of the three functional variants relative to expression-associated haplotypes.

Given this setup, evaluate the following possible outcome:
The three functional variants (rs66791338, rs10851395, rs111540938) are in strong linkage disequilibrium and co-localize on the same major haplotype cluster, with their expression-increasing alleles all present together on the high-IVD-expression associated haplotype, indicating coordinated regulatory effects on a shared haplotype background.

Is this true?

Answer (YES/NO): NO